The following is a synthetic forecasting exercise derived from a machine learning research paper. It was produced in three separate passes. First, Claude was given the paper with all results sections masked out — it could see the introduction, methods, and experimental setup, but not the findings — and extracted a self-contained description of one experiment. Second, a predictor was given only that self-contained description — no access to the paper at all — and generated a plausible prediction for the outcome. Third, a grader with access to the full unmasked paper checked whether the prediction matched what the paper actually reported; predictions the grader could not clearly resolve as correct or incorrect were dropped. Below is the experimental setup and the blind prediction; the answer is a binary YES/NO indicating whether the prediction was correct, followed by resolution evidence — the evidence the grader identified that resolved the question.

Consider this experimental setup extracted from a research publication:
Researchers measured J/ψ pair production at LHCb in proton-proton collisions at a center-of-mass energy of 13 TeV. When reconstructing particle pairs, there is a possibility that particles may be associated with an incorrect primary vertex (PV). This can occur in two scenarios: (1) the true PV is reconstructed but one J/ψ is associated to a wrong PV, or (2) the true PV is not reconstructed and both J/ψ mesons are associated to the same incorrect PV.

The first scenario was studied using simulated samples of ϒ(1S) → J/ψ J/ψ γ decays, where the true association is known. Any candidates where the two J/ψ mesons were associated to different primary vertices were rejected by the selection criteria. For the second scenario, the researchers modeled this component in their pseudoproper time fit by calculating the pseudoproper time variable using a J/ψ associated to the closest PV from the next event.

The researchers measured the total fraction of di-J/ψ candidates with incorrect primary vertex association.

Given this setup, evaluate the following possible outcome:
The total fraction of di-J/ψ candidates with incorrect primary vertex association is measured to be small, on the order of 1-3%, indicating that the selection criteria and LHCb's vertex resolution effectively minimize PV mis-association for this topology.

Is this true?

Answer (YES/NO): NO